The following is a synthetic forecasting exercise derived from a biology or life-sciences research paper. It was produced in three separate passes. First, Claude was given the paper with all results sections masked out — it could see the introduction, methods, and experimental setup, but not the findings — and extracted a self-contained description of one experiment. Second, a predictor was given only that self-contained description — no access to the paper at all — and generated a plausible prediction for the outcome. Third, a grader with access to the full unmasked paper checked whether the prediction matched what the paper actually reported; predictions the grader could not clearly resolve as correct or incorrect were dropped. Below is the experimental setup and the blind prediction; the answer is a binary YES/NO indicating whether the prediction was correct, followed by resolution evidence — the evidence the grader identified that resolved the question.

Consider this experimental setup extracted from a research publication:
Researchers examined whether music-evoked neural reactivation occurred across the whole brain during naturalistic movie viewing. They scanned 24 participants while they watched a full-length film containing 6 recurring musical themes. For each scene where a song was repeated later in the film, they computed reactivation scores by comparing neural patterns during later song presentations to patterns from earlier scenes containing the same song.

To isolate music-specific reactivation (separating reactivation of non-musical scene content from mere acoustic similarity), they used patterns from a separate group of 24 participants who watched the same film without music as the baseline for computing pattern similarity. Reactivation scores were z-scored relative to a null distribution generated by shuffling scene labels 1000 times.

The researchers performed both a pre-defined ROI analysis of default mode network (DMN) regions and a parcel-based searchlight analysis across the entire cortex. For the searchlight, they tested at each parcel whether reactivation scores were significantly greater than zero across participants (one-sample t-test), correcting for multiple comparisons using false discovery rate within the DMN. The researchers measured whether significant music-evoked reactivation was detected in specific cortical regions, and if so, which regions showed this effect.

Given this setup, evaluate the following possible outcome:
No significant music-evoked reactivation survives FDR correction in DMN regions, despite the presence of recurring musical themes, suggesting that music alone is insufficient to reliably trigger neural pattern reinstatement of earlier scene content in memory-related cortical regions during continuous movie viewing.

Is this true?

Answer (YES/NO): NO